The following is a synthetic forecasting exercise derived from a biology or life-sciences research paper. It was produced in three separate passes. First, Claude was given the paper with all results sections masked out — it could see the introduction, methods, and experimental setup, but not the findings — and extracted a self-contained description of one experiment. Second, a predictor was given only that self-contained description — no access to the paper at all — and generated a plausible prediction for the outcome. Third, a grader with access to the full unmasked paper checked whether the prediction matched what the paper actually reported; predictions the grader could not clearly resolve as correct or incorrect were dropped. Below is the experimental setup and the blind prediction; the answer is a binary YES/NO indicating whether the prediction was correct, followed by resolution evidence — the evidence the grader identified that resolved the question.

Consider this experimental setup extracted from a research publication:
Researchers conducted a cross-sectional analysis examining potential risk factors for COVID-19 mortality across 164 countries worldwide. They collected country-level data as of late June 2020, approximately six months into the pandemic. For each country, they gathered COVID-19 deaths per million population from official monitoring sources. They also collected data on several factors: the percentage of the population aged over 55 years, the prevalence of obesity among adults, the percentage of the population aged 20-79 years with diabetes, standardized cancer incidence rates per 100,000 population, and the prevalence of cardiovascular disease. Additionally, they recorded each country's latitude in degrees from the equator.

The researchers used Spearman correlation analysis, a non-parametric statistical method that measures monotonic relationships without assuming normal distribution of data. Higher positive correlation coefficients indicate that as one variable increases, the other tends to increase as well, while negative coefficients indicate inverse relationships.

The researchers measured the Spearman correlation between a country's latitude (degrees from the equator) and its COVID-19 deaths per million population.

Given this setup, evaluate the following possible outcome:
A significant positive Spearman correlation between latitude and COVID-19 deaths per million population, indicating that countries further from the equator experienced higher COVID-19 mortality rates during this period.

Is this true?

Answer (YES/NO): YES